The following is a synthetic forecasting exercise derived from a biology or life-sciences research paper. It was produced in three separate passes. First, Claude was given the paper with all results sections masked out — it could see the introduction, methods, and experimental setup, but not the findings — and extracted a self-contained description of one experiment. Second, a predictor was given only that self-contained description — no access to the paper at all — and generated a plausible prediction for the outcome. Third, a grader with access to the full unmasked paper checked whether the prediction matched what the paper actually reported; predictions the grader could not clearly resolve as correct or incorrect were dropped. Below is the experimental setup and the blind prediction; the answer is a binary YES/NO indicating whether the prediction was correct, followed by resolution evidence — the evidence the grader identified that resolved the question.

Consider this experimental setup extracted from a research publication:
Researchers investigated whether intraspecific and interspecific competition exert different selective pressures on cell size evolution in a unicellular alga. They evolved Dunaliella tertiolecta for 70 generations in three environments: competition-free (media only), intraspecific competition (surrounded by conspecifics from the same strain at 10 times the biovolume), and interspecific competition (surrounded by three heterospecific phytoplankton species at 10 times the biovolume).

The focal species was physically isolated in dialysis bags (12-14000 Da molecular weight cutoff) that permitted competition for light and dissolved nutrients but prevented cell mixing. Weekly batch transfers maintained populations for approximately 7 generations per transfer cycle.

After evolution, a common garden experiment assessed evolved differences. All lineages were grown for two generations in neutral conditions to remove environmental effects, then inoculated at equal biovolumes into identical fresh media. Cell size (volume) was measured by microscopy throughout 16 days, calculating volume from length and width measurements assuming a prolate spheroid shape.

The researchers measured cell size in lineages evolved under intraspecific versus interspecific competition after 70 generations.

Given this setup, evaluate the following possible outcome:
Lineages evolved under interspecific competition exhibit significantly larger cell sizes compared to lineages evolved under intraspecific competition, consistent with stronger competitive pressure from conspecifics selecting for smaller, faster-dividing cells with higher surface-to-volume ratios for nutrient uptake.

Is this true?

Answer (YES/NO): NO